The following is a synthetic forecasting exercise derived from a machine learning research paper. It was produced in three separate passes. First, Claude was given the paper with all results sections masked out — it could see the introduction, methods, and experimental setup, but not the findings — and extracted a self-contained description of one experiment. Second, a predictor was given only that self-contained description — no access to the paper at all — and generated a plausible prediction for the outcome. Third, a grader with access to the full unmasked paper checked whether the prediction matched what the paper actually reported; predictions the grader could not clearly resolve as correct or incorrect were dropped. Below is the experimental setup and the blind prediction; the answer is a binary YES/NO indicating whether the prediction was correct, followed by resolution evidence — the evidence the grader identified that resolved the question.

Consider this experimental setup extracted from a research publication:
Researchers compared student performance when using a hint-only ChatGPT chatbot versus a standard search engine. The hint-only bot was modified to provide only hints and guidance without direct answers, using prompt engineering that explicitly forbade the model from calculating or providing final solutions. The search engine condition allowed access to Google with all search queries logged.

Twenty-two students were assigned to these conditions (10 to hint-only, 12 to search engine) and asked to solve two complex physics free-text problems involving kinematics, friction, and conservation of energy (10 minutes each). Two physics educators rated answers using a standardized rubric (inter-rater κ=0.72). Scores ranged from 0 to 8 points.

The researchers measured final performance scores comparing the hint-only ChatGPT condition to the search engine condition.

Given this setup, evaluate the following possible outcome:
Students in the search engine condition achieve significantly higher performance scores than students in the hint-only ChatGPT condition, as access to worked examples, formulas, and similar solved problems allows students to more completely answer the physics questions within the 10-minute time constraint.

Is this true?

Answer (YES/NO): NO